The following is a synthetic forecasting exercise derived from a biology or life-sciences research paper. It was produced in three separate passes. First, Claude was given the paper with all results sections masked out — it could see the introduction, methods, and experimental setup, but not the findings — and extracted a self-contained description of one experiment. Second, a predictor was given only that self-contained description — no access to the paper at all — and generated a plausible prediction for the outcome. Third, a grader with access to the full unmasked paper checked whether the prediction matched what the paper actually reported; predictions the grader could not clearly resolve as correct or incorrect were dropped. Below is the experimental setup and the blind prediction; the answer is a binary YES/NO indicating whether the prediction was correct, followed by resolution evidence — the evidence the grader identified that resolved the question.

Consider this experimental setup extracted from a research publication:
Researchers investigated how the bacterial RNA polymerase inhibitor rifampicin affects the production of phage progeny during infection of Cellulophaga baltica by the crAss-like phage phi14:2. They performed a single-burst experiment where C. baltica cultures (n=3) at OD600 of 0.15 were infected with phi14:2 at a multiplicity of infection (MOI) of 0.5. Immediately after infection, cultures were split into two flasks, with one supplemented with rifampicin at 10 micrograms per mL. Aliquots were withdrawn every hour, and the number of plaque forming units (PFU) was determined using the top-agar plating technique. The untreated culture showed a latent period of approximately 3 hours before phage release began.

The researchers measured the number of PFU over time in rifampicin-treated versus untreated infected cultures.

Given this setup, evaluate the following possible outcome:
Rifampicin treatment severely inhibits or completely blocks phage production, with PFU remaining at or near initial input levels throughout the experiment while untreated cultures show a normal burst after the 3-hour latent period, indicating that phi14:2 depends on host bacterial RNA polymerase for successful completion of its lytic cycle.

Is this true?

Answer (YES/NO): YES